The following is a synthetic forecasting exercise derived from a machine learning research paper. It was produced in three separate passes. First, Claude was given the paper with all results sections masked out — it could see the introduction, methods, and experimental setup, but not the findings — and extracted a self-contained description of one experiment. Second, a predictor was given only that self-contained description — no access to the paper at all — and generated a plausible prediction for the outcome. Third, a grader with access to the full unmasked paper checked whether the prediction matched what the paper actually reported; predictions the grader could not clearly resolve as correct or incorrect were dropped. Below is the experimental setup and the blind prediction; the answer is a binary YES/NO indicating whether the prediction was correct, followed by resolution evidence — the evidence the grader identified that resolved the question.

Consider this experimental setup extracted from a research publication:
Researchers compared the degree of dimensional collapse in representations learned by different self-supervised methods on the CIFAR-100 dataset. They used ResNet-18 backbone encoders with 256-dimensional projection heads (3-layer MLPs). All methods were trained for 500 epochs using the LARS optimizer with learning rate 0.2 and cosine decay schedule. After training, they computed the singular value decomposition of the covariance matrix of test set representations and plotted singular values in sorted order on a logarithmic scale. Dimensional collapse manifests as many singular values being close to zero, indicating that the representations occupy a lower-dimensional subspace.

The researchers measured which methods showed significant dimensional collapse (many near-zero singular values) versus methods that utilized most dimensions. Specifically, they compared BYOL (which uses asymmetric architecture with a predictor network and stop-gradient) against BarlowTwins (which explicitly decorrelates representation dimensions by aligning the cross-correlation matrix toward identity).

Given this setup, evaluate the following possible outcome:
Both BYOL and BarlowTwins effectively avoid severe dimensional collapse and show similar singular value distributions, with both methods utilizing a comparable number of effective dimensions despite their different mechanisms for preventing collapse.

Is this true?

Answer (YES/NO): NO